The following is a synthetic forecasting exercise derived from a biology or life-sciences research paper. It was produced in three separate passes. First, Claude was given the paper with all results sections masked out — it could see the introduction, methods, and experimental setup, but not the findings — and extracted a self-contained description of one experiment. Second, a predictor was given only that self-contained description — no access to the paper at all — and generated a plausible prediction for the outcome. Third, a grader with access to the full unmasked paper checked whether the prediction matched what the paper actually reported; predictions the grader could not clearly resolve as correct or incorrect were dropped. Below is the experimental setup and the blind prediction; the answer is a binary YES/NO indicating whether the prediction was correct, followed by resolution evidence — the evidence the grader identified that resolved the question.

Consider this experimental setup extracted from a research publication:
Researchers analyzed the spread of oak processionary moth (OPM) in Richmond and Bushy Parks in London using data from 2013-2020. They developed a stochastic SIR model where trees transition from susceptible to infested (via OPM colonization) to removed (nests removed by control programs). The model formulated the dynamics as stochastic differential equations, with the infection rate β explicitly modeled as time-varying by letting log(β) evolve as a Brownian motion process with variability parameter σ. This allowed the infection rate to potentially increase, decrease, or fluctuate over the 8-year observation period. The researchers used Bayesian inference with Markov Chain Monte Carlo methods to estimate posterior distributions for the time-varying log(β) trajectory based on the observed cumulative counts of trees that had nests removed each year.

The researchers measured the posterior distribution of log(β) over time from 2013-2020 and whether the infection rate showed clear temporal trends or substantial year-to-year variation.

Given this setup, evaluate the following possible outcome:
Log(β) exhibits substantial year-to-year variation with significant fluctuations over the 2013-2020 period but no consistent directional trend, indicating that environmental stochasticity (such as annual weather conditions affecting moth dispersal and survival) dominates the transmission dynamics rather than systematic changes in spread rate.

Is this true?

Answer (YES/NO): NO